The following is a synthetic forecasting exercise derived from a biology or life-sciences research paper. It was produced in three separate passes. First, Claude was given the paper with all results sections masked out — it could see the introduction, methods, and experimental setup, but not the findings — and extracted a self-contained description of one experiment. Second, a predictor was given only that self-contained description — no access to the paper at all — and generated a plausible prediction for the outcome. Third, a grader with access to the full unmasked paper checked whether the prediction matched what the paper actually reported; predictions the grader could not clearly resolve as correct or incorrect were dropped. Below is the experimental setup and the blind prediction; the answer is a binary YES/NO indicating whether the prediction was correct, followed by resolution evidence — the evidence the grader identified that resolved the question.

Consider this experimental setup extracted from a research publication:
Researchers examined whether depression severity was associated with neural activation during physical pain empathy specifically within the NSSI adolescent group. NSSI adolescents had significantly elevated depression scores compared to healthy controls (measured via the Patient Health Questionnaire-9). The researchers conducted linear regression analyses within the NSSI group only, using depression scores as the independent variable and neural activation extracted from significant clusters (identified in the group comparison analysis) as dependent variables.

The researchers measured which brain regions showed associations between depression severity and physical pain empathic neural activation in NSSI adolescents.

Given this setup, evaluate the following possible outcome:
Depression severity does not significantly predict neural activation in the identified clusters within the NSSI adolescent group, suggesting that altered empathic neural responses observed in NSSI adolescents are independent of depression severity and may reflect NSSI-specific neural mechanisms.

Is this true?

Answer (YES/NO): NO